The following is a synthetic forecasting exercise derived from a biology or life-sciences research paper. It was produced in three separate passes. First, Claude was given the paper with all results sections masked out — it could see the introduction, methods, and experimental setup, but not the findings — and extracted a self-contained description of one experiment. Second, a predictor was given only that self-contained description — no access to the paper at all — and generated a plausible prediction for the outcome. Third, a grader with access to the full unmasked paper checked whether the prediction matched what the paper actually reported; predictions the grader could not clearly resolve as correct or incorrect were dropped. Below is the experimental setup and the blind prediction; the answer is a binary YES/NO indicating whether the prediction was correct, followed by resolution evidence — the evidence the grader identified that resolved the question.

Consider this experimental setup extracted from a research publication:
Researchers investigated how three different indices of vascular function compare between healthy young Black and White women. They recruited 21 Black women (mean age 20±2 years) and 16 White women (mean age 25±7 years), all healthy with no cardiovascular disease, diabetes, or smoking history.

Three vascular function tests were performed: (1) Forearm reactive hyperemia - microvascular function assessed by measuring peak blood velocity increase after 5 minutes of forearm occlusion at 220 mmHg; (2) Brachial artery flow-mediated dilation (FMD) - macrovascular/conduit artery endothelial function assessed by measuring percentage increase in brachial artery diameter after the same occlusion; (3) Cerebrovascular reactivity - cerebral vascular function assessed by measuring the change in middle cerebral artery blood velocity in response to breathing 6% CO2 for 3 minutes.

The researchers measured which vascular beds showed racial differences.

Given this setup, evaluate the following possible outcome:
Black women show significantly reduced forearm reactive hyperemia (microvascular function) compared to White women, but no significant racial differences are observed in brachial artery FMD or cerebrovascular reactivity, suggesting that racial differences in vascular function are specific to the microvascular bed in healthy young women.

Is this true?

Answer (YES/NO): NO